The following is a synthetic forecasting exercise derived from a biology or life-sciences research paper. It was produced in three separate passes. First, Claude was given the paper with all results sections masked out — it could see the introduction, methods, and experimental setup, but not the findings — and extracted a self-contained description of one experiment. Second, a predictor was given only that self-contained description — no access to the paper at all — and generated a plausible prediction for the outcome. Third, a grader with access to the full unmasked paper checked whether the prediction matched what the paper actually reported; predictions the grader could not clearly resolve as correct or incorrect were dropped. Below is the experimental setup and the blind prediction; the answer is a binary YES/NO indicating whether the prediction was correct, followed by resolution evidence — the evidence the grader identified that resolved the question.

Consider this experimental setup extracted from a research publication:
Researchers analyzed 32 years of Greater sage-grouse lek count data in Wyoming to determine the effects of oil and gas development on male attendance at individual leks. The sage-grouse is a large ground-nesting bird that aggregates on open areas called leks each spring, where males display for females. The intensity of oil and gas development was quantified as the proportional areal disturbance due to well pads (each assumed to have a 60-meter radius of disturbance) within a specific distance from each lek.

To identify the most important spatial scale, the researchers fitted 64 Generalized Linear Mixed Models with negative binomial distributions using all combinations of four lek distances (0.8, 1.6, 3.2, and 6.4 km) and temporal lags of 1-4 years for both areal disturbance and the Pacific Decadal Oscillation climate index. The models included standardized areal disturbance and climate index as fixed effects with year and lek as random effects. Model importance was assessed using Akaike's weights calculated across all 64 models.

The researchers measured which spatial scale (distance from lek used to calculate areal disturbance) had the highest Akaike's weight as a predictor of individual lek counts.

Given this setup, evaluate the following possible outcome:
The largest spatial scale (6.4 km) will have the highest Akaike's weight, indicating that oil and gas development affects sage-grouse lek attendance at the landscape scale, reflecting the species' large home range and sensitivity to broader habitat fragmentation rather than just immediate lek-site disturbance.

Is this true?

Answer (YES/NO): NO